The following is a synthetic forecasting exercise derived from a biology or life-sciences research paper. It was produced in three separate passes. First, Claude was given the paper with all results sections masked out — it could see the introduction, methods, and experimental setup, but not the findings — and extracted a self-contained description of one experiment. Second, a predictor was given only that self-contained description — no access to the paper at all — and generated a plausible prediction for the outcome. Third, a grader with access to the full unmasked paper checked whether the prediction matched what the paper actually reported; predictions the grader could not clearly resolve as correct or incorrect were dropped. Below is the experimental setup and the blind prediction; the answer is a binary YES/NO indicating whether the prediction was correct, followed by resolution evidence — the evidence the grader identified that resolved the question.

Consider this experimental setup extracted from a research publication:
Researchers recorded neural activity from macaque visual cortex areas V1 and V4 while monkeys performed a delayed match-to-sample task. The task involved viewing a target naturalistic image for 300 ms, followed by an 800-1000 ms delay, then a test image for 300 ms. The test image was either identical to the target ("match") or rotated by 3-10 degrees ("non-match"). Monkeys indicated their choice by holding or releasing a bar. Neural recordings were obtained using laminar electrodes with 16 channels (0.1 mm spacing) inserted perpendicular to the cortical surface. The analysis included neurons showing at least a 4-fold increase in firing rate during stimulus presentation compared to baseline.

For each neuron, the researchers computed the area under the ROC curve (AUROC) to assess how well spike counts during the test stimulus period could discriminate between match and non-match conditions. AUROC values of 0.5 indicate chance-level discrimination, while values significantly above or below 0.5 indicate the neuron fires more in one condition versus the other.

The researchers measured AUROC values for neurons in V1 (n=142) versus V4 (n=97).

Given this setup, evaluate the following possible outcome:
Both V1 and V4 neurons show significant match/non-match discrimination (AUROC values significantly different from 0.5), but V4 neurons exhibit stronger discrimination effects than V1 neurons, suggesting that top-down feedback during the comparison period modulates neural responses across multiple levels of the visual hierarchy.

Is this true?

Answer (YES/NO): NO